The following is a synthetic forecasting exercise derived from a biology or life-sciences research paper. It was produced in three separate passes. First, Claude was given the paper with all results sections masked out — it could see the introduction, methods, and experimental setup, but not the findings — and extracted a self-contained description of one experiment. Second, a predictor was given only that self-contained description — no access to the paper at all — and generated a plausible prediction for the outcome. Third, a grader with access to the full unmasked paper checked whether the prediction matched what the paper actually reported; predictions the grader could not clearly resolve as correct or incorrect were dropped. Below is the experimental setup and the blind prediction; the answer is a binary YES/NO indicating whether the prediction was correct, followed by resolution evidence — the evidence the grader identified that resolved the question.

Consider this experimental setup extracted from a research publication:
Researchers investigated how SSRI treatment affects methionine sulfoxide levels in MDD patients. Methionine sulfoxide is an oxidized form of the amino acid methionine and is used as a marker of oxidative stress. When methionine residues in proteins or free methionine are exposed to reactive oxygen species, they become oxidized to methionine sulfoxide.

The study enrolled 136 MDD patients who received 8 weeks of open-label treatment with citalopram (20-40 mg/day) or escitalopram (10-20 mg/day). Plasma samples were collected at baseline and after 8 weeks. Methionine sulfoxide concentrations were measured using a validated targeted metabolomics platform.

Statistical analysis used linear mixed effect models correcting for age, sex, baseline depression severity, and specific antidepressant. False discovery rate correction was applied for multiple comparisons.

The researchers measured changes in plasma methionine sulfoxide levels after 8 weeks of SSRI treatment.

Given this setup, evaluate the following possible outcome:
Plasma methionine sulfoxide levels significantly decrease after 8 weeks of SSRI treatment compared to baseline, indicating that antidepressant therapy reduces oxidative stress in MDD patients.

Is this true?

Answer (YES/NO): NO